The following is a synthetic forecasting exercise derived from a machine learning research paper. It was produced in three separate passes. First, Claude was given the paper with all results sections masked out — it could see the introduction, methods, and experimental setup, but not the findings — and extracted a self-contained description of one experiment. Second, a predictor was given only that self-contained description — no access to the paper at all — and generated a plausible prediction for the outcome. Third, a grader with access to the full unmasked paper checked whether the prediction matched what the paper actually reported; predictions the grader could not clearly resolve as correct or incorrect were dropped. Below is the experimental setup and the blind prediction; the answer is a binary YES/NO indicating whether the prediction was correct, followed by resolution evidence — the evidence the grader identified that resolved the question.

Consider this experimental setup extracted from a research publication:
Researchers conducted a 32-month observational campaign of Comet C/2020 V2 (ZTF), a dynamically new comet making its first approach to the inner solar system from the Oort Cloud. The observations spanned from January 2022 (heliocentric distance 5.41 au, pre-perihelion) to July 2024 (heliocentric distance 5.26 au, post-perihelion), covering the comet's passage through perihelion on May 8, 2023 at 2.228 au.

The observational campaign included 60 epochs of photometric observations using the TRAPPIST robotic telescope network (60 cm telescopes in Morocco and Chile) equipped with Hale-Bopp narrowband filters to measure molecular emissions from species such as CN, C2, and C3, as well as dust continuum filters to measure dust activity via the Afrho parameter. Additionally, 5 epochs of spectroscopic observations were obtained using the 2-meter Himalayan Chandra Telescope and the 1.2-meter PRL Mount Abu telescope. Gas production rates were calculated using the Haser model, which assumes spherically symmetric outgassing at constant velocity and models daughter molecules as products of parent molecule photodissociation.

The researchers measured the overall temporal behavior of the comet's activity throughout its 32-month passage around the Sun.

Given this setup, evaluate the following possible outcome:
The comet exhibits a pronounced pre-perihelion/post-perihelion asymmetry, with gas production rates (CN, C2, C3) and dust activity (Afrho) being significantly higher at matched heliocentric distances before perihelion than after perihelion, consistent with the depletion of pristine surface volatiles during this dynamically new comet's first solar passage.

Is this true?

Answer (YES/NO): NO